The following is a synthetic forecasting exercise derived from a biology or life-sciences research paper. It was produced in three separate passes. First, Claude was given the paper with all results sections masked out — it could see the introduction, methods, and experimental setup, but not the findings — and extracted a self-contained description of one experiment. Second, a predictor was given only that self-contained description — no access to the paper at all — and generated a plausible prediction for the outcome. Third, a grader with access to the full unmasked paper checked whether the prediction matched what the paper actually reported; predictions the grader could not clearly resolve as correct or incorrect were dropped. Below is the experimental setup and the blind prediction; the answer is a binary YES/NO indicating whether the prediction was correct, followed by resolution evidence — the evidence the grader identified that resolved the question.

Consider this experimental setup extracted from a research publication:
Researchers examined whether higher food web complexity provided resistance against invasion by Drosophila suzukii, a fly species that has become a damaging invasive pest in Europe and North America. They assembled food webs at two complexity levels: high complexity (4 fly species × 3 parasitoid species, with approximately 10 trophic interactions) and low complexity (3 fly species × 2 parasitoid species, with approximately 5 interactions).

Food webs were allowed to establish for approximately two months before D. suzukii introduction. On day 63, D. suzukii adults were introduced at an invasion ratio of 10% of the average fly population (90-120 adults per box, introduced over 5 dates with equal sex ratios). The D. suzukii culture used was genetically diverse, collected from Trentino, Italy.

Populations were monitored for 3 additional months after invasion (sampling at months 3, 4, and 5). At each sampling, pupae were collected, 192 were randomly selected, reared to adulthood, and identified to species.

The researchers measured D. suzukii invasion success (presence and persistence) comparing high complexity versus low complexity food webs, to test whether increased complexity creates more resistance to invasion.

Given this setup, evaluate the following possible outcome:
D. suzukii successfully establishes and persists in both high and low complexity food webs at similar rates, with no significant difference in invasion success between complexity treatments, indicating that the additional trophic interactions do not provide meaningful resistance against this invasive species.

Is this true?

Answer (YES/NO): NO